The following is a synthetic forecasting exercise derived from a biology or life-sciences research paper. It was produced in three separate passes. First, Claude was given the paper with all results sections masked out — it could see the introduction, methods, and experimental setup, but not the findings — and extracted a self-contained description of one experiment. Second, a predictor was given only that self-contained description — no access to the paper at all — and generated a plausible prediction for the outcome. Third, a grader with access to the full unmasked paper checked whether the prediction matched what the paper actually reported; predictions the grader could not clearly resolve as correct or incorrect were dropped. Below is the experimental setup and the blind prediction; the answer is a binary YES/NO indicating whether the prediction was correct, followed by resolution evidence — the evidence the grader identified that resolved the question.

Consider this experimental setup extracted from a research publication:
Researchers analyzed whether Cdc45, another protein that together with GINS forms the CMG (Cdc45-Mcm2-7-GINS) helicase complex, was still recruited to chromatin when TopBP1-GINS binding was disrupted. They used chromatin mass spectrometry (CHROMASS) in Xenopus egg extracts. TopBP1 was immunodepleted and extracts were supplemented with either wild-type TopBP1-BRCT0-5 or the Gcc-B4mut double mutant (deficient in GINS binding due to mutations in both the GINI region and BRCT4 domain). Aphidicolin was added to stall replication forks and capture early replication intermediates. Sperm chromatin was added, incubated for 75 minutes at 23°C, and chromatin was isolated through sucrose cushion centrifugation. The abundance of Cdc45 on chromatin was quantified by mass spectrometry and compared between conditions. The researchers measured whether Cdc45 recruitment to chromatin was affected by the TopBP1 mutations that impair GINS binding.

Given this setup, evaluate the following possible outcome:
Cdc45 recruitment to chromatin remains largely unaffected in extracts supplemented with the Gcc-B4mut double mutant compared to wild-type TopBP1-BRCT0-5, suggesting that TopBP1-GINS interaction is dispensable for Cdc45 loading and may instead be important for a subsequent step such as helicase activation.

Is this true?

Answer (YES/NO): NO